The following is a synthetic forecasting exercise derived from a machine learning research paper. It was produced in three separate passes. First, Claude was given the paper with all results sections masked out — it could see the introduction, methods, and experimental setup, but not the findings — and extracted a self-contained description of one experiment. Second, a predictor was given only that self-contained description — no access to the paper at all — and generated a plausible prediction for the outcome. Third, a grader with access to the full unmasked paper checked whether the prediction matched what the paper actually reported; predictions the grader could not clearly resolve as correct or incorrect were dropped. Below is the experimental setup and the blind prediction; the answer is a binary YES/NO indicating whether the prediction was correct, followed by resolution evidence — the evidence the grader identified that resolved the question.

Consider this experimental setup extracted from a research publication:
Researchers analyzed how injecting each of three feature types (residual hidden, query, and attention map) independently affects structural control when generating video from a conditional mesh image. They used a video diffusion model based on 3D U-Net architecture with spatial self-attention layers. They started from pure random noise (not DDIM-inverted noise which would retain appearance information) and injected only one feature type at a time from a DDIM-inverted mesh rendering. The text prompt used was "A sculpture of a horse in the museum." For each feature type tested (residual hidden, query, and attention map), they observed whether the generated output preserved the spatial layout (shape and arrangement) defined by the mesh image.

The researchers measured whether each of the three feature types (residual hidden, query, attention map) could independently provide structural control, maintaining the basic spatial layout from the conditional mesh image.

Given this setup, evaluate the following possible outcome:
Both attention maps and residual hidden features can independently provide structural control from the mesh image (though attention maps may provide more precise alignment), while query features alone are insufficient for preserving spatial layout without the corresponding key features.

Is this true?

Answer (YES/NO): NO